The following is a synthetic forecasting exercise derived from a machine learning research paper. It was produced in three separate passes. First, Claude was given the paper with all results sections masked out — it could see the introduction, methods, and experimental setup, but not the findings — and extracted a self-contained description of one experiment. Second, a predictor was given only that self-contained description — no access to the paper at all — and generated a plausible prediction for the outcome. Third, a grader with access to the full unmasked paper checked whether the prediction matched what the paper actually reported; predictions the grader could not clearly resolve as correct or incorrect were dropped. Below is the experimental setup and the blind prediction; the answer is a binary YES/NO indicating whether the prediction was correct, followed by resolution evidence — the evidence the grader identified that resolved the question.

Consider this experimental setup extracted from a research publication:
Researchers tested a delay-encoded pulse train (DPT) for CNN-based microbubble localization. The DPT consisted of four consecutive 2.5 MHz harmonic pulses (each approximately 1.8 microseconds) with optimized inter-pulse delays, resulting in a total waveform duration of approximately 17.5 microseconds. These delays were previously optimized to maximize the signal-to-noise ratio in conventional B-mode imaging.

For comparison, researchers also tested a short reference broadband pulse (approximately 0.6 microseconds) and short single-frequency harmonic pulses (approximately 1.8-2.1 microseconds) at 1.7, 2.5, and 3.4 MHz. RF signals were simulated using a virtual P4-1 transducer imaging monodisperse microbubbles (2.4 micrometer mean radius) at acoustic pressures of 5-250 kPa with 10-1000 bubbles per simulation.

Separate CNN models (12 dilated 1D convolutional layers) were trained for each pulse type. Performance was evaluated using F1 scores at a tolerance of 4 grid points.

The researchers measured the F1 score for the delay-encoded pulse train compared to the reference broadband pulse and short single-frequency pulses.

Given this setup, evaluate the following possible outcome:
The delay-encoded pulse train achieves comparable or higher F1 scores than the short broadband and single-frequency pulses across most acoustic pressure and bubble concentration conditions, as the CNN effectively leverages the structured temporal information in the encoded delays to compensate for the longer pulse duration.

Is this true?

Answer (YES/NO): NO